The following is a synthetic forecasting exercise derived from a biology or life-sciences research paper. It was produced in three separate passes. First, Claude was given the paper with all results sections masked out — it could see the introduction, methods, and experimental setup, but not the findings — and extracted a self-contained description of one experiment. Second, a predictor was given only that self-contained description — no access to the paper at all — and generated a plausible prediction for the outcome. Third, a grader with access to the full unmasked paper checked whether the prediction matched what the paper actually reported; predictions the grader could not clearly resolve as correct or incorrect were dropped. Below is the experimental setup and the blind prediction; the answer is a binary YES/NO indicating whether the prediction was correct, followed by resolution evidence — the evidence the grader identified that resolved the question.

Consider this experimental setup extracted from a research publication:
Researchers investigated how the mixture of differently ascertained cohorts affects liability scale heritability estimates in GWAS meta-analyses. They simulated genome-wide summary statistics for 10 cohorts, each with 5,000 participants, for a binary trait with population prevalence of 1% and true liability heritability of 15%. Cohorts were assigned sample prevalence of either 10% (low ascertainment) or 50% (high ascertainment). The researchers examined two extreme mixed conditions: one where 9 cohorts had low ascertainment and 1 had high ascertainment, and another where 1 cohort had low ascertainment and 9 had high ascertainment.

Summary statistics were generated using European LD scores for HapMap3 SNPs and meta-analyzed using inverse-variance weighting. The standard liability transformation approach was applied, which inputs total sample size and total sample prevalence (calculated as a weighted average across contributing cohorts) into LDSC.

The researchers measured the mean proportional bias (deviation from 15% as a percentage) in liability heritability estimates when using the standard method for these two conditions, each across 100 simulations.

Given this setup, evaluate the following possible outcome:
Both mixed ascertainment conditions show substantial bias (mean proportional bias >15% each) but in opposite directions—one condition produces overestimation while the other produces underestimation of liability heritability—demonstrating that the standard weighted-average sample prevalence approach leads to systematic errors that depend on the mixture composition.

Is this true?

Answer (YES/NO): NO